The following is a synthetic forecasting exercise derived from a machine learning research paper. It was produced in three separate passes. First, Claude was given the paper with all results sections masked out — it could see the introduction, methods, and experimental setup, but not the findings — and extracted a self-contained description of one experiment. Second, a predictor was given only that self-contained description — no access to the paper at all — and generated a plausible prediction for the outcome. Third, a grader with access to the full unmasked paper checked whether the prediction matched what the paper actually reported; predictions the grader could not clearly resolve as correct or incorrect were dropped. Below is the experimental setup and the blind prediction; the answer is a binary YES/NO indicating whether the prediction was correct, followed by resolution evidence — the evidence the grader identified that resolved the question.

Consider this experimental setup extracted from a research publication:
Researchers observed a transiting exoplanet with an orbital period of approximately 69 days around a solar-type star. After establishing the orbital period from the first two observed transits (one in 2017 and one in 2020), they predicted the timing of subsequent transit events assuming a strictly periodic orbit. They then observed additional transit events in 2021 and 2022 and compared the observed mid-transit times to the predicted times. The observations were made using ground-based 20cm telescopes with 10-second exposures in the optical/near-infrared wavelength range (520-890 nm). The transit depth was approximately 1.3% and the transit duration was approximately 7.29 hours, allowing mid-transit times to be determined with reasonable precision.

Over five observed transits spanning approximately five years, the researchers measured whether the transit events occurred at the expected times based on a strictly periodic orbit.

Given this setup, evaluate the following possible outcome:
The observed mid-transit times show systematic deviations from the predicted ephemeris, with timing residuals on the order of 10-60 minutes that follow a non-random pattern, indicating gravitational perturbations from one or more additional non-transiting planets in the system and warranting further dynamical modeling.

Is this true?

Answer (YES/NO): YES